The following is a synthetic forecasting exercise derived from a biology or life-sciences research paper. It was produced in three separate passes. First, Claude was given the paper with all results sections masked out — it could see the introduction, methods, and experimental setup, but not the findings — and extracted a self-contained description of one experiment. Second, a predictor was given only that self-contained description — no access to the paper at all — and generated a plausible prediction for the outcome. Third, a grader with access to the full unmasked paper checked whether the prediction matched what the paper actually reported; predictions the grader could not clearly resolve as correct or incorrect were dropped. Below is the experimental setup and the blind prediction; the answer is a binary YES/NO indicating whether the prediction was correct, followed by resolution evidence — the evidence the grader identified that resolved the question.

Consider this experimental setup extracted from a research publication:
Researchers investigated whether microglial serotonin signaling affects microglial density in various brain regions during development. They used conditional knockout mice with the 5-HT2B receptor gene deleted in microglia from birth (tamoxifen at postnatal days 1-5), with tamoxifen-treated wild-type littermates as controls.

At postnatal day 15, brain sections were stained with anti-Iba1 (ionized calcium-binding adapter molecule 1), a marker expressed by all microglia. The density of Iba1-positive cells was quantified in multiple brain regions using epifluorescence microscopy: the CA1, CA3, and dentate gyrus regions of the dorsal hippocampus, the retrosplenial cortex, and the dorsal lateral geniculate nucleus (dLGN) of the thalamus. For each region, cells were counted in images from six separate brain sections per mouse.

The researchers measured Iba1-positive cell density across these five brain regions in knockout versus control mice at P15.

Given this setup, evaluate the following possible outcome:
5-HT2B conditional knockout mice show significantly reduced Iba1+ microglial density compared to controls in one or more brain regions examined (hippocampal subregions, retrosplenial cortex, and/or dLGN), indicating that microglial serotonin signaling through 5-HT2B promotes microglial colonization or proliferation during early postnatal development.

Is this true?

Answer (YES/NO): NO